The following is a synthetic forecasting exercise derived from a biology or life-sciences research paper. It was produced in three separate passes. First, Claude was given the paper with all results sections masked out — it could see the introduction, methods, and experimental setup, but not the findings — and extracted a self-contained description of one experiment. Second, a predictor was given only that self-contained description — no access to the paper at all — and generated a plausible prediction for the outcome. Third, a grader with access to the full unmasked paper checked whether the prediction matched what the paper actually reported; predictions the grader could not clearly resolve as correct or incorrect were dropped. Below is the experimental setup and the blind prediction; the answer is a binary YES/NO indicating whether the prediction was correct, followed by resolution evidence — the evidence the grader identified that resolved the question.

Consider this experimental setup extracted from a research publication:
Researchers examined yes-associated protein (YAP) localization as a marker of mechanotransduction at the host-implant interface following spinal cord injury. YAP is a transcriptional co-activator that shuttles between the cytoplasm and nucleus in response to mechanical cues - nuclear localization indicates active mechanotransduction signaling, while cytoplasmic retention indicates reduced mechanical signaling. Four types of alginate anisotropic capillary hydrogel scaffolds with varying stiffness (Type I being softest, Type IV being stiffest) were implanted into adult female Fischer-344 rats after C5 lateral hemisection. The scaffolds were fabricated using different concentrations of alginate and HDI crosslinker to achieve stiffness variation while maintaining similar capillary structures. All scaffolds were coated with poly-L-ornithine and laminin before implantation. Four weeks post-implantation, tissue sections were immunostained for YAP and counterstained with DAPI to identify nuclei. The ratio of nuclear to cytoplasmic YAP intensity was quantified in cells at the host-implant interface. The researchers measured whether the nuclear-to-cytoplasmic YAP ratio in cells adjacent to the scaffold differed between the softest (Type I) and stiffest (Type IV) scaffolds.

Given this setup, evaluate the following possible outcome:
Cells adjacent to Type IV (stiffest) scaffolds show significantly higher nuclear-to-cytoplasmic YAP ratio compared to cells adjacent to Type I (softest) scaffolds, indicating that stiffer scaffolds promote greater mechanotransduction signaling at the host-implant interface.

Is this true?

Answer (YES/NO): YES